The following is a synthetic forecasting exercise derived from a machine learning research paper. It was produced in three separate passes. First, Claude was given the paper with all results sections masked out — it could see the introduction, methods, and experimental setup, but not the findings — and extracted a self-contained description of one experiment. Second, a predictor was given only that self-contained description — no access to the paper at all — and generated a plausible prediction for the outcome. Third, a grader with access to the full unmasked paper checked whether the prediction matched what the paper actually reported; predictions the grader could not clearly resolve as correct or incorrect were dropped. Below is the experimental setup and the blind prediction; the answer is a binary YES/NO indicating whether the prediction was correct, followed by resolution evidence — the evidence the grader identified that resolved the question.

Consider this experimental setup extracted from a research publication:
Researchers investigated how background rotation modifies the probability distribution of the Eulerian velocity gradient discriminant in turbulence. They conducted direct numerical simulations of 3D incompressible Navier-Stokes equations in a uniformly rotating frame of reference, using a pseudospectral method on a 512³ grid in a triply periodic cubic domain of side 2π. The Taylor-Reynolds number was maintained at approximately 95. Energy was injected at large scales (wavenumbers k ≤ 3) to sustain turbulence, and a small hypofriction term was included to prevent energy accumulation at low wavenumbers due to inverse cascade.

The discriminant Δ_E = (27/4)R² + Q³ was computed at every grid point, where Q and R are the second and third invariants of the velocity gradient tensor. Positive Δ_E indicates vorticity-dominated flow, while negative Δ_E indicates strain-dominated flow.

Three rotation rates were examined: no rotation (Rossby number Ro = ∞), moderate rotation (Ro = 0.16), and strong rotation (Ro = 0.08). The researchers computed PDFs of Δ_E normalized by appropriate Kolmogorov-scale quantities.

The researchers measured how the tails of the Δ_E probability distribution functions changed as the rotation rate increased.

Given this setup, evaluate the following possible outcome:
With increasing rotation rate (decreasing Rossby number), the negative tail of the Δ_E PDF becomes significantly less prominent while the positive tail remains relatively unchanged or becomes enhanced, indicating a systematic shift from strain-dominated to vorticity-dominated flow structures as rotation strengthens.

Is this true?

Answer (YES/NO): NO